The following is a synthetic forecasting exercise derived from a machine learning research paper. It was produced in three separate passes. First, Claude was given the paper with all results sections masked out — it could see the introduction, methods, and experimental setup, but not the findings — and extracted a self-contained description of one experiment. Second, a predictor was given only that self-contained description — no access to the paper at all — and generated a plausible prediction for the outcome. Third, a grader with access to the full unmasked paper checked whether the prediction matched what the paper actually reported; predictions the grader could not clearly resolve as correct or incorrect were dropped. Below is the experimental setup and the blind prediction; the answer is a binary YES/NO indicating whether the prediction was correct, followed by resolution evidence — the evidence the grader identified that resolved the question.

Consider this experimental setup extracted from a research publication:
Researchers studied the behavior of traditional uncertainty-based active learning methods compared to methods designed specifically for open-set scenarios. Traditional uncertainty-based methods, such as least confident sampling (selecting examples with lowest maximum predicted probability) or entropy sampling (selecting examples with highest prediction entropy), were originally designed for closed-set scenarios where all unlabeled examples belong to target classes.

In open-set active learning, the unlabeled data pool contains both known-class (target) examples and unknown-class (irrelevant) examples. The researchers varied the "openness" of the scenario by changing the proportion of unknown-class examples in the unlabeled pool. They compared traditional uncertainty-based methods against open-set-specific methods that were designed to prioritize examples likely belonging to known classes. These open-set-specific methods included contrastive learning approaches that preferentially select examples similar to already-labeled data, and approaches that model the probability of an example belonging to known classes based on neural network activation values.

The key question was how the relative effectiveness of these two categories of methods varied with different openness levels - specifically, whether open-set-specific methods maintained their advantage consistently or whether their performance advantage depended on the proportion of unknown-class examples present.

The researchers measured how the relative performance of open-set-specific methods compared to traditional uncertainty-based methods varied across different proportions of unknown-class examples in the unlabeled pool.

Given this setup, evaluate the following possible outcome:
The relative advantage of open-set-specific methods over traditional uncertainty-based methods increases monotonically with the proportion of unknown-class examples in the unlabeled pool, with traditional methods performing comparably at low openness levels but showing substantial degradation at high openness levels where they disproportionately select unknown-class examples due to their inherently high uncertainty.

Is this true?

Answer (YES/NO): NO